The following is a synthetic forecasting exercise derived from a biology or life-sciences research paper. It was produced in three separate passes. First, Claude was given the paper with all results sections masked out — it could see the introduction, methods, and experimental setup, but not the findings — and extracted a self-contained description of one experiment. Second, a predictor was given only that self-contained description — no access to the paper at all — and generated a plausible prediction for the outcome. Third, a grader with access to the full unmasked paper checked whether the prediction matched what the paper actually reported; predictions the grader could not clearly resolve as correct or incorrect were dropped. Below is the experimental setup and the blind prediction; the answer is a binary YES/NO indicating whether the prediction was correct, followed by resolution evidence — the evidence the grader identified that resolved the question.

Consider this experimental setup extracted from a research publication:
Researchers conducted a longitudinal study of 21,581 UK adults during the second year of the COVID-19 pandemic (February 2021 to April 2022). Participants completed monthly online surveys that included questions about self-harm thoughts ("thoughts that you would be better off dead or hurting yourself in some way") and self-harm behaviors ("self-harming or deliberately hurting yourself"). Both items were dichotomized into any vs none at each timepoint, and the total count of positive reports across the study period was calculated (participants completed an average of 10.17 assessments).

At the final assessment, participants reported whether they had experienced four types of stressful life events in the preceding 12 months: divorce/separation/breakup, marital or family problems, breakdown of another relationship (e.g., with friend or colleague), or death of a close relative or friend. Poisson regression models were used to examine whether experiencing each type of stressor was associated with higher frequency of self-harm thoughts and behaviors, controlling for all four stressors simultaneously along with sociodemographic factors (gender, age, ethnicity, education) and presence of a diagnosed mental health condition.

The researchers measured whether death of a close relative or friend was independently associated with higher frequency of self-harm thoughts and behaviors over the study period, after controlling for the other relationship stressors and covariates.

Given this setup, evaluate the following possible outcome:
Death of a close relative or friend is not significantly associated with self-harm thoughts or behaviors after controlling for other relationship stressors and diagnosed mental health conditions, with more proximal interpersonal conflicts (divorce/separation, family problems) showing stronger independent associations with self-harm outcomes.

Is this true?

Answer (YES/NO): NO